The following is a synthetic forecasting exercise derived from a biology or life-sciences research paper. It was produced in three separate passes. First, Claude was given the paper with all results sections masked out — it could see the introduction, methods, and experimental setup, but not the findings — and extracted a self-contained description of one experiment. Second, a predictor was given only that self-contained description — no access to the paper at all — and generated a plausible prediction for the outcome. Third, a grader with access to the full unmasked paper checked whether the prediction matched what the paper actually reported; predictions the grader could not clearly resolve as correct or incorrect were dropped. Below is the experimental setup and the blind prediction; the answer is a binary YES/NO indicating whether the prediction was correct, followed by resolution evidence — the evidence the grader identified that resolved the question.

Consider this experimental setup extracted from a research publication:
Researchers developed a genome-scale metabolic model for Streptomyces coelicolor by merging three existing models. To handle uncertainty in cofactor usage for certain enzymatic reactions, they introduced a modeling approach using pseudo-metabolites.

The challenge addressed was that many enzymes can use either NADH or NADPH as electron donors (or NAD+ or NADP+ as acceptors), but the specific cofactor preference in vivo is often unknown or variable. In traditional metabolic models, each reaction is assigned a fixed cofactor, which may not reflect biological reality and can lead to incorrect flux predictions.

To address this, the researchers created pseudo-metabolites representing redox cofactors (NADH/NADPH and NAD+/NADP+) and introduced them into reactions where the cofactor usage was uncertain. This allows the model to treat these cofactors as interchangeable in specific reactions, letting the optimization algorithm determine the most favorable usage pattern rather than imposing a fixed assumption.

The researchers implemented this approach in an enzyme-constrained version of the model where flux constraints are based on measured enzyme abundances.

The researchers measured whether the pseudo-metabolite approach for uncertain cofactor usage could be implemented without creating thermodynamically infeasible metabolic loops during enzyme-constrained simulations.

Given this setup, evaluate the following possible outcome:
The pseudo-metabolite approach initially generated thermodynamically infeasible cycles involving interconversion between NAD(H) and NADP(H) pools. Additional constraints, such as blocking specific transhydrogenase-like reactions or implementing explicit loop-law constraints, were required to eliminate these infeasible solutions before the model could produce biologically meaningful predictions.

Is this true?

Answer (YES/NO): YES